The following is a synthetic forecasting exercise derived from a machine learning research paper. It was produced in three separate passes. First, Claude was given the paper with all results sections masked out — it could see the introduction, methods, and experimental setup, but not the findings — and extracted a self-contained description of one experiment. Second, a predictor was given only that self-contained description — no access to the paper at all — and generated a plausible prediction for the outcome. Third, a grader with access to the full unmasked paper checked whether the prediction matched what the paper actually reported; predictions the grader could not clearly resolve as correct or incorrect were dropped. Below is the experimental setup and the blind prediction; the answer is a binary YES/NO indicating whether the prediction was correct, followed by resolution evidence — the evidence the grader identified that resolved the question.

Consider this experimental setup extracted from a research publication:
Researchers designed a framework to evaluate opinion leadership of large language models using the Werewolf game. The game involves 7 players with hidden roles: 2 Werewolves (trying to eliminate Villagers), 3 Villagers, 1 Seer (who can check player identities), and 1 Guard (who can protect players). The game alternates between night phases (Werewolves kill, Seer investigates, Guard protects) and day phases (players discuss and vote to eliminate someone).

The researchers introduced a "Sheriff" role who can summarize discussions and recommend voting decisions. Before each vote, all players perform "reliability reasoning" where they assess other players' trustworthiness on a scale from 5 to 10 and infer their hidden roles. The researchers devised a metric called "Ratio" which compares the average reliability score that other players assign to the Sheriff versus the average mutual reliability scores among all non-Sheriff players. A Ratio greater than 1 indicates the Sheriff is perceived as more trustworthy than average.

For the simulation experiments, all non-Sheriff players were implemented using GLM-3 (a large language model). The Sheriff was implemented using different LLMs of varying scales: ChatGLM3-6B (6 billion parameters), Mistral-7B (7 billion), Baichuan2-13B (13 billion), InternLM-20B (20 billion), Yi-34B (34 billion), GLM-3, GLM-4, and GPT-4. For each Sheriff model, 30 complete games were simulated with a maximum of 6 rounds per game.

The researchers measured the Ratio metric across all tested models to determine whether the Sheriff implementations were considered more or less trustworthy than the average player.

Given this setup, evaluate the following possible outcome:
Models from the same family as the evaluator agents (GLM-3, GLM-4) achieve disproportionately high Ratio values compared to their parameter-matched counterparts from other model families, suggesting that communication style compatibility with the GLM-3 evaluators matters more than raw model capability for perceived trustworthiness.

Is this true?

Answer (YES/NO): NO